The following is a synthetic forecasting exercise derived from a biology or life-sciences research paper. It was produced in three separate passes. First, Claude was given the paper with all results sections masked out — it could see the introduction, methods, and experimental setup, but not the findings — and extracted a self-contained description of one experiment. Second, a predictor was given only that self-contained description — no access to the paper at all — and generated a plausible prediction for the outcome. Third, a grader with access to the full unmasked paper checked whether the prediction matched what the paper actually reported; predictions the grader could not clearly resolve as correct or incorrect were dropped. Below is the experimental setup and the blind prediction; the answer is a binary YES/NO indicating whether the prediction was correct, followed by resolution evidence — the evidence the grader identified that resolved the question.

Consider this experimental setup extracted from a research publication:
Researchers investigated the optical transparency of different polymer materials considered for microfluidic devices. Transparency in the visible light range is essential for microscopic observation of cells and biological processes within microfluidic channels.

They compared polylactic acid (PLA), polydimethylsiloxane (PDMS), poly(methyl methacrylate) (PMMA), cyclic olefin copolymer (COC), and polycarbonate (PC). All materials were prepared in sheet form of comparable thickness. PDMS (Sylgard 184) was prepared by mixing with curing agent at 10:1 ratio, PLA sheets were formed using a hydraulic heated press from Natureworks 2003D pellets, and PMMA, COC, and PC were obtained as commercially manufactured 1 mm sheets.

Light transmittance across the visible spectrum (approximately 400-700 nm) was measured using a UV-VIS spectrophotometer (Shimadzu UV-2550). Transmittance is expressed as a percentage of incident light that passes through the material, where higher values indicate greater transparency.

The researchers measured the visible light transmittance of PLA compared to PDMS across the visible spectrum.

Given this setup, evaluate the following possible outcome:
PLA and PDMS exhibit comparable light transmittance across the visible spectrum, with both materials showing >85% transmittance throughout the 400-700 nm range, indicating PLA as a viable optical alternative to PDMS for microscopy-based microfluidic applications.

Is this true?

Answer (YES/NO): NO